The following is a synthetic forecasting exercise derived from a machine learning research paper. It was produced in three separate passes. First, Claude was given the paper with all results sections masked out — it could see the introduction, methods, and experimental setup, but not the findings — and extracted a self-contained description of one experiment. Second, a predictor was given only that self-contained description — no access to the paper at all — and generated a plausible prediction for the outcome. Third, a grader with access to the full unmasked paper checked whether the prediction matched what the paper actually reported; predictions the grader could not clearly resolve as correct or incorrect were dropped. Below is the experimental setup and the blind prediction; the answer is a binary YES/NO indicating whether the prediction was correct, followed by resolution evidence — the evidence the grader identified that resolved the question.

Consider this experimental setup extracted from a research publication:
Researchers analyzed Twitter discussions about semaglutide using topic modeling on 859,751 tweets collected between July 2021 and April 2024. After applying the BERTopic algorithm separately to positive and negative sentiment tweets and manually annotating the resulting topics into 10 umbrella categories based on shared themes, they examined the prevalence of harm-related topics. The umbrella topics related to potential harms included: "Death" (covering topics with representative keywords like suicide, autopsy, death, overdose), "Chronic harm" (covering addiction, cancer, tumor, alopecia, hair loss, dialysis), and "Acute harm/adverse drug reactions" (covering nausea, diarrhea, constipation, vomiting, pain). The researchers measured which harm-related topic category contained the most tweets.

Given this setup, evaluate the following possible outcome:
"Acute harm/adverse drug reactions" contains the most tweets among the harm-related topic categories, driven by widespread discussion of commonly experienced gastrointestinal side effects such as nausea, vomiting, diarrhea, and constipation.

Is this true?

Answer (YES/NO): YES